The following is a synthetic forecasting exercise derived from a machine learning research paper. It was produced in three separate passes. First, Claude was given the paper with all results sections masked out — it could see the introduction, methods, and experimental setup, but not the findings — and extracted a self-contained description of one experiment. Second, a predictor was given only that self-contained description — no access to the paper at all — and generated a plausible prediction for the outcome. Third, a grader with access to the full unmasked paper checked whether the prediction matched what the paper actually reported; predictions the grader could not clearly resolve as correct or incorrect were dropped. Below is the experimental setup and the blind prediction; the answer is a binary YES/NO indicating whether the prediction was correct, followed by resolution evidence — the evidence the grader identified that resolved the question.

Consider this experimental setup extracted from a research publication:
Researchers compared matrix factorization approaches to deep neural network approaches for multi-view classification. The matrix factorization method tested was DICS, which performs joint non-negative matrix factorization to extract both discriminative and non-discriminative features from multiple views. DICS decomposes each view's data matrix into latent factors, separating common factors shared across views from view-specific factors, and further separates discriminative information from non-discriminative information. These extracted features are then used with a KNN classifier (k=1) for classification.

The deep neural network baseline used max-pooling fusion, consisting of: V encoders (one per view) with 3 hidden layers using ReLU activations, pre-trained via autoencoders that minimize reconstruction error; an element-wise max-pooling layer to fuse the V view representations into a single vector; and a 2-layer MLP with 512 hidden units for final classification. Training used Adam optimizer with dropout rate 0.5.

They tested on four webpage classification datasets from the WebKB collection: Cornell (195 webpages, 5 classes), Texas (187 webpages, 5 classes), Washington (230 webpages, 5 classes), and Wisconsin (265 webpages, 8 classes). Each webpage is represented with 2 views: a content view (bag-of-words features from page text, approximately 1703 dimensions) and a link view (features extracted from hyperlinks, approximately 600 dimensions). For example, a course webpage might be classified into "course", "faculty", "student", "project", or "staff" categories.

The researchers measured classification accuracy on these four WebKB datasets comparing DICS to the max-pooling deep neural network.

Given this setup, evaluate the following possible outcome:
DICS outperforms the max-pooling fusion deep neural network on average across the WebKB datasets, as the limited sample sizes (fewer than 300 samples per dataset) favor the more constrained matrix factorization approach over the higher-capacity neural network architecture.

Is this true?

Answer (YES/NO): YES